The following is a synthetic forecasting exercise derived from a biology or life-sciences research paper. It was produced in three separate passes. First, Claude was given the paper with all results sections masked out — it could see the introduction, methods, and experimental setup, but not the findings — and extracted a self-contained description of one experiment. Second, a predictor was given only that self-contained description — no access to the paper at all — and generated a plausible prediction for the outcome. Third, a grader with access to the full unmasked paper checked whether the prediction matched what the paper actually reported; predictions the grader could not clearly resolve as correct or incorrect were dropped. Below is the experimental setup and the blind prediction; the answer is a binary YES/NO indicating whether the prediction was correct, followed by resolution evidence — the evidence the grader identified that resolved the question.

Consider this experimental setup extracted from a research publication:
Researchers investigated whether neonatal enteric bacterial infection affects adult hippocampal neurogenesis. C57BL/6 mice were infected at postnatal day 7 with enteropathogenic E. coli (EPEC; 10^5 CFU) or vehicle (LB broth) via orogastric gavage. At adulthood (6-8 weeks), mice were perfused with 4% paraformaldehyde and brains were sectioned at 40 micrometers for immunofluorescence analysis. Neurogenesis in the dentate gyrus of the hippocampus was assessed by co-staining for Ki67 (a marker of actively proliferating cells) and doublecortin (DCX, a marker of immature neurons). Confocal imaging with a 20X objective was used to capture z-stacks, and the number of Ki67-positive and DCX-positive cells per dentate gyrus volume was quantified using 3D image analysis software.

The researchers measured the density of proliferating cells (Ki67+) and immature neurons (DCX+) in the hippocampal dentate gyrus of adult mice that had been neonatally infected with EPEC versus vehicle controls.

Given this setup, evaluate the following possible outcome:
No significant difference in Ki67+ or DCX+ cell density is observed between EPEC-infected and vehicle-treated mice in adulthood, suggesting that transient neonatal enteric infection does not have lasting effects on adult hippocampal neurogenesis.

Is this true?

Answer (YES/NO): NO